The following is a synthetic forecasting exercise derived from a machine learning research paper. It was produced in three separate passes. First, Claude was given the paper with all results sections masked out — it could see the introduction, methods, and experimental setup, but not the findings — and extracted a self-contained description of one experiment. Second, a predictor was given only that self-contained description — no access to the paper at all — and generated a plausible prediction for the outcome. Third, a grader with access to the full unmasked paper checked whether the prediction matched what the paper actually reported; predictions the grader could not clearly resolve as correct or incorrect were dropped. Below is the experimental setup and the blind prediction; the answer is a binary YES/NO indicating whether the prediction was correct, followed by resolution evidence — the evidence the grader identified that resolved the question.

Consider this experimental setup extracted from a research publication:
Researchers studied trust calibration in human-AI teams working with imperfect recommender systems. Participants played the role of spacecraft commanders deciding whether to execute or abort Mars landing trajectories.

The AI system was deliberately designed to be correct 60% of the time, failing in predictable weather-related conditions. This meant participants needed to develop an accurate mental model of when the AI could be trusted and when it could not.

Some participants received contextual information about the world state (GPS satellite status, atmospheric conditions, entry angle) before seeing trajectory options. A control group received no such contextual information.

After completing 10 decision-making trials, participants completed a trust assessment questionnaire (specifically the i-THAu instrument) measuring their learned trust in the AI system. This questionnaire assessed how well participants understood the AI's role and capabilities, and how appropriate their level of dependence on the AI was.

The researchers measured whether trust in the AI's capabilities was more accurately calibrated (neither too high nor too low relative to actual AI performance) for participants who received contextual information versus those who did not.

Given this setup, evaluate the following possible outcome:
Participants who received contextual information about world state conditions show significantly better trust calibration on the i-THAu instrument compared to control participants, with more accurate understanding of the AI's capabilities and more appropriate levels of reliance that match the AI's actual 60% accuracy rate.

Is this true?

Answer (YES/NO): NO